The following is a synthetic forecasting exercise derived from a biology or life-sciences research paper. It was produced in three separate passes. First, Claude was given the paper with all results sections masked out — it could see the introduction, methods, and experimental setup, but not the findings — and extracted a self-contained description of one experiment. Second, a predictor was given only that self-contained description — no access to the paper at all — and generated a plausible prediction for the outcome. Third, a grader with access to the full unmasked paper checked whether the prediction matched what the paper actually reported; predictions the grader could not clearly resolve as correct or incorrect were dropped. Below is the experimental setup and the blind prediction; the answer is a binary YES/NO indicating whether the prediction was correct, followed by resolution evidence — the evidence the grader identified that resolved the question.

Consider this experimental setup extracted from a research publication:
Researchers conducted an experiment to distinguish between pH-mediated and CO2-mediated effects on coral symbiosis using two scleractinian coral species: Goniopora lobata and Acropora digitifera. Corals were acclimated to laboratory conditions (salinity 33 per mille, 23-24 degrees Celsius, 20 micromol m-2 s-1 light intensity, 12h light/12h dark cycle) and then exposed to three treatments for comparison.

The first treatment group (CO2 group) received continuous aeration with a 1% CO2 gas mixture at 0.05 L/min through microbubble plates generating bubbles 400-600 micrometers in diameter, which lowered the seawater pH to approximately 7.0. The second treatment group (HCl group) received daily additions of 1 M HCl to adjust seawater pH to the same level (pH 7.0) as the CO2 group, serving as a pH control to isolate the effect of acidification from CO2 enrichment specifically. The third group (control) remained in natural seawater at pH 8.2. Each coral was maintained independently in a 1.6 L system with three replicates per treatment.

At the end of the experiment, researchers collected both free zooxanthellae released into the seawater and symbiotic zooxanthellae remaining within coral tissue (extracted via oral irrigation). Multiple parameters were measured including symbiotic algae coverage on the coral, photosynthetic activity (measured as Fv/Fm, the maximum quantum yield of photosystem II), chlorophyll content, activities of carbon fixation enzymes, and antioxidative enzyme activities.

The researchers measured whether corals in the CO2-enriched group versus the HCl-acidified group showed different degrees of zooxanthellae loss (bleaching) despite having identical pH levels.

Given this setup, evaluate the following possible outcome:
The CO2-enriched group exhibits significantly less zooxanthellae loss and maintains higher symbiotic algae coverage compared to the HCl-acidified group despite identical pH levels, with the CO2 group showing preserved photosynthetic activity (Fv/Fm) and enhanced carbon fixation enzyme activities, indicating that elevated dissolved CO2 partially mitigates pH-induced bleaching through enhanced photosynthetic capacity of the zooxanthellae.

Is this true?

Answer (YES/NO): NO